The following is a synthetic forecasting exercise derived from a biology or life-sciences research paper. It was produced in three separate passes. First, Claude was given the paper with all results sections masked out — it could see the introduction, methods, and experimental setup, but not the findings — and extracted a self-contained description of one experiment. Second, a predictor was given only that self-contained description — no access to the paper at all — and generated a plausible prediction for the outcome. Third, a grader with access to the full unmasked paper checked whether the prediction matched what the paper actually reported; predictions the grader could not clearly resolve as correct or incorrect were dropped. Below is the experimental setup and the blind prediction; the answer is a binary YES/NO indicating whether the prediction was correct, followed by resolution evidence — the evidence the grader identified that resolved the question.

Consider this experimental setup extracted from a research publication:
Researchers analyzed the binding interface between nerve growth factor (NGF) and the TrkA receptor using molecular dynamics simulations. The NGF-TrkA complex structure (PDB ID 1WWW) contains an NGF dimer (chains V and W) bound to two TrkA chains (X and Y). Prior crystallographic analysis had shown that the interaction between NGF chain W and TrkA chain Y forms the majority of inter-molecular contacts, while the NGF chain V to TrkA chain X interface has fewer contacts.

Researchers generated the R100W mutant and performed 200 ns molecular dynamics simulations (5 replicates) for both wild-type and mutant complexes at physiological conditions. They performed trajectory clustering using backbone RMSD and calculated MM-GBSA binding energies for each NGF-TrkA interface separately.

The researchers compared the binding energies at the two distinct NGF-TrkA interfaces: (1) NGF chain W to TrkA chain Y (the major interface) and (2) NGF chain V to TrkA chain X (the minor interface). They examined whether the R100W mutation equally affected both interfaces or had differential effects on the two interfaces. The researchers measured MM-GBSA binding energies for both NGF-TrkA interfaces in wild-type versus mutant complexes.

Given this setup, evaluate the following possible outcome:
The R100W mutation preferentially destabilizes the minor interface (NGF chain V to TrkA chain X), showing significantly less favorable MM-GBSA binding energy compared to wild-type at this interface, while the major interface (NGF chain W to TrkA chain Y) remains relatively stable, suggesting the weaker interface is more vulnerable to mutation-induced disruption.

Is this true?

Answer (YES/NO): NO